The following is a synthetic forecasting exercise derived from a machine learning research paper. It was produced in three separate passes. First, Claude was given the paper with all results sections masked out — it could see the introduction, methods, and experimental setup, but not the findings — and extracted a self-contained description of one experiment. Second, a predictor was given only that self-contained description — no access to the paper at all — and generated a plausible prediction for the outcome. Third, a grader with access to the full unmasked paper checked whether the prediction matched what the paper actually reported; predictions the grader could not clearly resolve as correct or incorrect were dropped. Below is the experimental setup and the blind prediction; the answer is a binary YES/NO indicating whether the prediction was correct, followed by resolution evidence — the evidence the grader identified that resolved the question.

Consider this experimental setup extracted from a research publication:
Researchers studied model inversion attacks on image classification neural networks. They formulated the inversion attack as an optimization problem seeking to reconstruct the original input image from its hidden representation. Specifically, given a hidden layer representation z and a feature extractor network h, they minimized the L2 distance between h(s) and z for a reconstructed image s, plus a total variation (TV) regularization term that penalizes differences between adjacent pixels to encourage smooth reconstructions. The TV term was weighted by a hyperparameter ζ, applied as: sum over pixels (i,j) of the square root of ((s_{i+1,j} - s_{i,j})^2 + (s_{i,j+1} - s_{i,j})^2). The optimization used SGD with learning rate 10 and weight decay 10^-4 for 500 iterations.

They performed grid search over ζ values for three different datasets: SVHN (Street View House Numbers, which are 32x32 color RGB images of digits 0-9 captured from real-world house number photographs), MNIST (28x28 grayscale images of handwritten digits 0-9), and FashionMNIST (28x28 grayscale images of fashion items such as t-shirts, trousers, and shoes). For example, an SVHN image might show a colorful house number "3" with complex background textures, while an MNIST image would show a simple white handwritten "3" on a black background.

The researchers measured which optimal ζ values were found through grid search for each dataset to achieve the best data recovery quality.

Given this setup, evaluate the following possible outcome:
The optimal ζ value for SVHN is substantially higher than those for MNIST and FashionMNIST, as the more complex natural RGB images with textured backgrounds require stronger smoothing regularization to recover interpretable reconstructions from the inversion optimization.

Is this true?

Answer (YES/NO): YES